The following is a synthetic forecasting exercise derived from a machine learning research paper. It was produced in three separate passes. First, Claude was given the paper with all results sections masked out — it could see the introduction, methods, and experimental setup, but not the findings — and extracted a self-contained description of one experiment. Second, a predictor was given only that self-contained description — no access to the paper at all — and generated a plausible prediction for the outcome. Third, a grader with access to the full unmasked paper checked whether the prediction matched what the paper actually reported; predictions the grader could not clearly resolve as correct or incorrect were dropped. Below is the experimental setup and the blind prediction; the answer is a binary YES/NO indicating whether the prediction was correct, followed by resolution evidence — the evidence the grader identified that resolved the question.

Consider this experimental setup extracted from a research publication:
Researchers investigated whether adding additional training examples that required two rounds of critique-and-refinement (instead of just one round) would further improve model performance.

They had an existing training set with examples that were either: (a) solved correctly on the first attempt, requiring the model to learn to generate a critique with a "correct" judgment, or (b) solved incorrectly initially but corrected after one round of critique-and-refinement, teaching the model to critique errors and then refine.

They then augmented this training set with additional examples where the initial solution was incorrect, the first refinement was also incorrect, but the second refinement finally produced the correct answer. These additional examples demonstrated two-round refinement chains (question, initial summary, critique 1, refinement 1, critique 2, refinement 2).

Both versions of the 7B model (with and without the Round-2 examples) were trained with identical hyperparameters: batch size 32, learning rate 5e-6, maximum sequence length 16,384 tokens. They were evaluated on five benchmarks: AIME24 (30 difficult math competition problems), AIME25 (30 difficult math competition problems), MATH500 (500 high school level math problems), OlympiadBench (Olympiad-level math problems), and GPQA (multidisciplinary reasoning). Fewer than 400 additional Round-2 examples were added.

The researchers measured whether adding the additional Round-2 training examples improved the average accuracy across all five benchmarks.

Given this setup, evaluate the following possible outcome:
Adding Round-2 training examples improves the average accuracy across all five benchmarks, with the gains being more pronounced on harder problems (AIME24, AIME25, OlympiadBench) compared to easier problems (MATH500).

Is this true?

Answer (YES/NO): NO